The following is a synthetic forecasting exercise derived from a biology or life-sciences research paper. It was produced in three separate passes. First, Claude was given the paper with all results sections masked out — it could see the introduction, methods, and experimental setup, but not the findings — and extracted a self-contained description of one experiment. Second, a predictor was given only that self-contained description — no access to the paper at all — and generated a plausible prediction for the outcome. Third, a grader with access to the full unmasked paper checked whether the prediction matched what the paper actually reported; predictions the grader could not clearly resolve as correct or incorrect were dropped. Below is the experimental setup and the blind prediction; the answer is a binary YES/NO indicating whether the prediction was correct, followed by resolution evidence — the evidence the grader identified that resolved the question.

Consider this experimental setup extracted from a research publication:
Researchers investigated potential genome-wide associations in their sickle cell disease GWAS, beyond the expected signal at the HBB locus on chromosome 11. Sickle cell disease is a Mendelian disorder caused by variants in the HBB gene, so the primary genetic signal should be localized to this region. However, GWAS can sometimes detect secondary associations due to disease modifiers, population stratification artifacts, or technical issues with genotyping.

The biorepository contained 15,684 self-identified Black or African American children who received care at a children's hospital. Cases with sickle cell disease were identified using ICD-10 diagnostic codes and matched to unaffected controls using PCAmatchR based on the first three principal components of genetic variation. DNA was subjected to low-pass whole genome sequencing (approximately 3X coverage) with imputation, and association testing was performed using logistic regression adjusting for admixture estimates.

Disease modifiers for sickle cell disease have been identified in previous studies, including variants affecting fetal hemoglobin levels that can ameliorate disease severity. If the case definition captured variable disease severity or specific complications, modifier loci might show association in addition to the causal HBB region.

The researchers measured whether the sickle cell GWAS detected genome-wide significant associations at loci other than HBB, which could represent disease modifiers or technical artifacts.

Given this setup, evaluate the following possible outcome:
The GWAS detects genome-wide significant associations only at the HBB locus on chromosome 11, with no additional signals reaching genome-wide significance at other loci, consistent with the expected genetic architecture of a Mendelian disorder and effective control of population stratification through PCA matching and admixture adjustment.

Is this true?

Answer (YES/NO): YES